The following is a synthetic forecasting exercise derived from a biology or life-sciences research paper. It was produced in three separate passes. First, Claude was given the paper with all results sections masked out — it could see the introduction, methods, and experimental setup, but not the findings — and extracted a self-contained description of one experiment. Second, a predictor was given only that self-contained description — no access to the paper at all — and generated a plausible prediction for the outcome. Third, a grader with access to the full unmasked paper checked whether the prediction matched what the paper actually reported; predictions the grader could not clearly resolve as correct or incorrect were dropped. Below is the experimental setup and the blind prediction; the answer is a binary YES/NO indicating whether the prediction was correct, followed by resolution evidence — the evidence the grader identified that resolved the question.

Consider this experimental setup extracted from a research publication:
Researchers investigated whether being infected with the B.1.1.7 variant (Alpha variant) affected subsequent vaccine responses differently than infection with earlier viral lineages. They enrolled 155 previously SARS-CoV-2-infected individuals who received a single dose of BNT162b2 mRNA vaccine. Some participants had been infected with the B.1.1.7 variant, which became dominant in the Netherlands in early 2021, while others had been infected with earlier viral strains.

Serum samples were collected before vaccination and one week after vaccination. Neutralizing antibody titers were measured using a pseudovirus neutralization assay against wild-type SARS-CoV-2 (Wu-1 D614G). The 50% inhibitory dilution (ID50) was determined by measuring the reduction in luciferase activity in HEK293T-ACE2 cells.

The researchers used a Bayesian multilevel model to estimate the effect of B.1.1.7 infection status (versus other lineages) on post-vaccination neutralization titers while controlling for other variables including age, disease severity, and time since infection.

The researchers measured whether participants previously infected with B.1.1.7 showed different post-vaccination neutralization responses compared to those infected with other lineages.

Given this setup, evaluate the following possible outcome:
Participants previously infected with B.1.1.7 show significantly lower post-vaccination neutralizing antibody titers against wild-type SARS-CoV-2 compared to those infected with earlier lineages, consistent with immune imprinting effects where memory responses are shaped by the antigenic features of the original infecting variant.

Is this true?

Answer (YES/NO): NO